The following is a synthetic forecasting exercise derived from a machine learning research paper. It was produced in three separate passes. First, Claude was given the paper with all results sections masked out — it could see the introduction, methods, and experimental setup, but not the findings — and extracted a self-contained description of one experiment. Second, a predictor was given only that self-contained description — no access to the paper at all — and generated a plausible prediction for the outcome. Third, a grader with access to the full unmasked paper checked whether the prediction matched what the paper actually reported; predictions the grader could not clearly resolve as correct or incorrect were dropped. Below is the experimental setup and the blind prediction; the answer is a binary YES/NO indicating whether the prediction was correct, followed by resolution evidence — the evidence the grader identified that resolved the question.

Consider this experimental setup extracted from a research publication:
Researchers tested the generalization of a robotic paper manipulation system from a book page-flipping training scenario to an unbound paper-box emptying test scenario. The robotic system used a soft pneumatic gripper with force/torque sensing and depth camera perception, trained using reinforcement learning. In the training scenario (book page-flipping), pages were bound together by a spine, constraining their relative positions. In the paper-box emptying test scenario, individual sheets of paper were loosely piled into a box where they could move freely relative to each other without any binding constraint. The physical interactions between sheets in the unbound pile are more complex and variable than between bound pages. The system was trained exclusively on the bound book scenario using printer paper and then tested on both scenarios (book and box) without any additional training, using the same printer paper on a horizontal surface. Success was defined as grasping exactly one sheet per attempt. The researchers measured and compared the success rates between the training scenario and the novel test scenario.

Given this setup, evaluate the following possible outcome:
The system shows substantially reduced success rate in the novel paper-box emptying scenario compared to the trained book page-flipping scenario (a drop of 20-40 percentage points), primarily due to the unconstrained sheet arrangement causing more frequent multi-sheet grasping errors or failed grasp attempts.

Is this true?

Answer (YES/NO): NO